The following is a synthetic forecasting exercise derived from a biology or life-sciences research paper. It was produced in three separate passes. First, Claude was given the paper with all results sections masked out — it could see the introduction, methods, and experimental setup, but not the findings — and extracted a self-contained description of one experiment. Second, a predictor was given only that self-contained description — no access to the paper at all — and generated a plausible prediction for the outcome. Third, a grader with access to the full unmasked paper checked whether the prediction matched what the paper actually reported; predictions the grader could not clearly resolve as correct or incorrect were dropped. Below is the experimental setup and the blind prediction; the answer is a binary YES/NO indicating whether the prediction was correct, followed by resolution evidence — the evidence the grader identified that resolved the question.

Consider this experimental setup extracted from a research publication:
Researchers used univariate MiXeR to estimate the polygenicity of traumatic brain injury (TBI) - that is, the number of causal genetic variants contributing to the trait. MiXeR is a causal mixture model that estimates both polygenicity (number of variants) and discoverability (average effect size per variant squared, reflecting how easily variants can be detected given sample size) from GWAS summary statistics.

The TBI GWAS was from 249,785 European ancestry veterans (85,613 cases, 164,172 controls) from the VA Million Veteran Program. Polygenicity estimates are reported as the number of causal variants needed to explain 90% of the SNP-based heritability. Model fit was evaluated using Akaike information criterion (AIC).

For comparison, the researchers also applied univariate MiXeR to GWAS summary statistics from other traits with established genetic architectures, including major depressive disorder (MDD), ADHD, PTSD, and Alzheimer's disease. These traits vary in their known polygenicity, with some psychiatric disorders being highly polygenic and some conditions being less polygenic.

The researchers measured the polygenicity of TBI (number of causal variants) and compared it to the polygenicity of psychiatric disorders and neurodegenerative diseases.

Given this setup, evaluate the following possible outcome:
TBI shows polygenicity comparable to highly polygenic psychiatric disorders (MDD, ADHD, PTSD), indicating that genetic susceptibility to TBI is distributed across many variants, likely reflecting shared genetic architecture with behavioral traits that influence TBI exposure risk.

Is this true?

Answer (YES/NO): YES